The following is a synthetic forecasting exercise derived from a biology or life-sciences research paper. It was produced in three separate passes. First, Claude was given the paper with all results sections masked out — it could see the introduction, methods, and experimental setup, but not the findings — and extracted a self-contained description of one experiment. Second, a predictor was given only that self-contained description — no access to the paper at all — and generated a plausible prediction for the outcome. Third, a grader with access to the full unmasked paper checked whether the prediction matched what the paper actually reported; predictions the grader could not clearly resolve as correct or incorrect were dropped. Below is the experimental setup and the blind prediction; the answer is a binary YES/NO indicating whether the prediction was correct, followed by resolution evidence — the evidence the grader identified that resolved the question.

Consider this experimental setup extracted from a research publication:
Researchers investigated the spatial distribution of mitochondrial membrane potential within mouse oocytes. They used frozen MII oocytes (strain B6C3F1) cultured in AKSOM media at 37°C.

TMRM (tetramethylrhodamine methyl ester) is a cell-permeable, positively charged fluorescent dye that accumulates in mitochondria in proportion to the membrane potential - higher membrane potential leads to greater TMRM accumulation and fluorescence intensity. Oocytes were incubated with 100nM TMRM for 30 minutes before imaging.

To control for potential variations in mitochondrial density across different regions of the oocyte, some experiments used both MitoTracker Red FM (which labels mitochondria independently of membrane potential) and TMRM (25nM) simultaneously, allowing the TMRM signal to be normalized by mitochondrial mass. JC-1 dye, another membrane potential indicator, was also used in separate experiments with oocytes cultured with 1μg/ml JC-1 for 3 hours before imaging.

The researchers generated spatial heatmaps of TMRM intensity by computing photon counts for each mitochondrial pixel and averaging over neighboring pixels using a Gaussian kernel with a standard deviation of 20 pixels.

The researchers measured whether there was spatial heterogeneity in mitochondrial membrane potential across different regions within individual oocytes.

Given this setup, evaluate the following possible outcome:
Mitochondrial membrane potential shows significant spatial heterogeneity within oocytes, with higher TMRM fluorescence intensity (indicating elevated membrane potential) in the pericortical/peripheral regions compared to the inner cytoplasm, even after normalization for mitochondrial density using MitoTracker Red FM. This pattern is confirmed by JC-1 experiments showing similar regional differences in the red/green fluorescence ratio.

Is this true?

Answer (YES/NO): NO